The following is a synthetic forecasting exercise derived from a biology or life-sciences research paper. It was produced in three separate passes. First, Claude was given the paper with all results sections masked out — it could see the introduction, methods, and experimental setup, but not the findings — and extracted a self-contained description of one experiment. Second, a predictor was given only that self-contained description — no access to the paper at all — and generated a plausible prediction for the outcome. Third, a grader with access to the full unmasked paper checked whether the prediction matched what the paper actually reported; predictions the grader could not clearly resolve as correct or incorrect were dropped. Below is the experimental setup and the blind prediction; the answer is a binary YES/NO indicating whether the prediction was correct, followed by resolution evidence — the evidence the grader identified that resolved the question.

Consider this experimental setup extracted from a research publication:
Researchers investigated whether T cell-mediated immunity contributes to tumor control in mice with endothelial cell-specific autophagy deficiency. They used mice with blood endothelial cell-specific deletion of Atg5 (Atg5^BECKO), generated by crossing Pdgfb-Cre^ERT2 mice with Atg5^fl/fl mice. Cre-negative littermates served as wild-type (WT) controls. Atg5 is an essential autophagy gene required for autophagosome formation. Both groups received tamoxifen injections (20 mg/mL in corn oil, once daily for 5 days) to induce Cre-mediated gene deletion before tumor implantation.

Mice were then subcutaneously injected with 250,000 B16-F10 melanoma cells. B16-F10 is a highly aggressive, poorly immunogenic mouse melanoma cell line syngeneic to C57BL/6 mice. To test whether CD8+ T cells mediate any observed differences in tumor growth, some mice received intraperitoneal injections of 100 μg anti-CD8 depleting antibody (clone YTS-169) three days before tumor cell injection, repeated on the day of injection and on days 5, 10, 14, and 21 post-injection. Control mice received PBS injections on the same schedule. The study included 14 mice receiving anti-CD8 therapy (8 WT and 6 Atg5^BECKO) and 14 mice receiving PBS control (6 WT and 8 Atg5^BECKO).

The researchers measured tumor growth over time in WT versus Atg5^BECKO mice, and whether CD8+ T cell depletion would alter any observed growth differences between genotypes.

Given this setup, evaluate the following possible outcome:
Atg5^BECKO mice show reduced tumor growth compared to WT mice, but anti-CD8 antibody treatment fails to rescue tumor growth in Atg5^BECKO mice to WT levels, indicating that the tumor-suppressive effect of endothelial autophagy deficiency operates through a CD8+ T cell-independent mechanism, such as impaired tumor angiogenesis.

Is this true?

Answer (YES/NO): NO